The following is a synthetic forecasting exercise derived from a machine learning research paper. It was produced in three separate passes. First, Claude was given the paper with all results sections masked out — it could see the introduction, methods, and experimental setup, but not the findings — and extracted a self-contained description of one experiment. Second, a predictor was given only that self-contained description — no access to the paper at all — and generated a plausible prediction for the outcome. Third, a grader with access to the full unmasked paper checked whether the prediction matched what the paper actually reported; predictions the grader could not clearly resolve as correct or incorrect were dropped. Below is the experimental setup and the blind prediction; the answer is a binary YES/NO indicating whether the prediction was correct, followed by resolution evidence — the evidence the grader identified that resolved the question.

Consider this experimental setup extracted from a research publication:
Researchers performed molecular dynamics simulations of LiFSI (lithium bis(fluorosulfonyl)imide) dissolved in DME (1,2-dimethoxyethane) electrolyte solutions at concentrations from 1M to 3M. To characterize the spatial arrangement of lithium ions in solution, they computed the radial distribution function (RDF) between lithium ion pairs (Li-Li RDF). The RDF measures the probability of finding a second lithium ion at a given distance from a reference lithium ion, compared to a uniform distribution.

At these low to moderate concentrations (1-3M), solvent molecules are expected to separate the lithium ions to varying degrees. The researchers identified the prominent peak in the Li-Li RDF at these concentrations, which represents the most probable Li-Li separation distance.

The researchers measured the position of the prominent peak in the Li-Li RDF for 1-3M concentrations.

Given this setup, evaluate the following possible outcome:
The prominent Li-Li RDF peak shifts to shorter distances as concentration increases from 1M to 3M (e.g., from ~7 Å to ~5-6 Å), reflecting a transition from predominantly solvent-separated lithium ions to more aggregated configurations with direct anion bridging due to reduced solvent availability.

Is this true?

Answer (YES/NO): NO